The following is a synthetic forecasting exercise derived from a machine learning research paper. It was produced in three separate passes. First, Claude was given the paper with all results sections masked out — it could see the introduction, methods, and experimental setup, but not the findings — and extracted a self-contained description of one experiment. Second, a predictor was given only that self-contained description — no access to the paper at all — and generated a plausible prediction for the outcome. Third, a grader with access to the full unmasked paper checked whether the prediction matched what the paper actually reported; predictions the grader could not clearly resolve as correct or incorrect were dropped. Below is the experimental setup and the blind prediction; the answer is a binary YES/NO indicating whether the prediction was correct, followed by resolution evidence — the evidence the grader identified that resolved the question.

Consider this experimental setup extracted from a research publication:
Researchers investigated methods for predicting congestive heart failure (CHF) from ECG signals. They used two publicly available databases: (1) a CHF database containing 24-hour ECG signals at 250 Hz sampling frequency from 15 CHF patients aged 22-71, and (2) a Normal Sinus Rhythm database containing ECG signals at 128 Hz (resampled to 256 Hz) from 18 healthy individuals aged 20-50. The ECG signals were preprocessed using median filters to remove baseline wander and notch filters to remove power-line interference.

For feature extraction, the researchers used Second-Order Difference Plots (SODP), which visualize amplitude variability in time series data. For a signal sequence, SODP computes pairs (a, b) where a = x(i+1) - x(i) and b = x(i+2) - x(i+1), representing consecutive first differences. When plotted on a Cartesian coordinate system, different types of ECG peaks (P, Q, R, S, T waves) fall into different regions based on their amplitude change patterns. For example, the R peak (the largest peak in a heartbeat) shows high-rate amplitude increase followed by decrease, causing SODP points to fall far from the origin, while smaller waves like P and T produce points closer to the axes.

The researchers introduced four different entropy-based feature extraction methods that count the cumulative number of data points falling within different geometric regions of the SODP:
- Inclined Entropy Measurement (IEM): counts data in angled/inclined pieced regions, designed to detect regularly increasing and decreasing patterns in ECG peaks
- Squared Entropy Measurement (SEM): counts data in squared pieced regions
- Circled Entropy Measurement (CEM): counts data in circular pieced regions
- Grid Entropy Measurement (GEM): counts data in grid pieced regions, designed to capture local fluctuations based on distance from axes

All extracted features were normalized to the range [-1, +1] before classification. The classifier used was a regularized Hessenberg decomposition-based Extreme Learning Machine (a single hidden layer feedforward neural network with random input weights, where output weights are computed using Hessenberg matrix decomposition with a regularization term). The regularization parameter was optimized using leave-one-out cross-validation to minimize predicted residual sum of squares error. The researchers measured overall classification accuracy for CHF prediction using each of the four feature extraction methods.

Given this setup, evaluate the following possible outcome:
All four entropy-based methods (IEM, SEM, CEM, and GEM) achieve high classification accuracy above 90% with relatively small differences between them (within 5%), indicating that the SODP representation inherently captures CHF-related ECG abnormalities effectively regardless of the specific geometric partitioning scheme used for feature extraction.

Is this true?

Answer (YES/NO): YES